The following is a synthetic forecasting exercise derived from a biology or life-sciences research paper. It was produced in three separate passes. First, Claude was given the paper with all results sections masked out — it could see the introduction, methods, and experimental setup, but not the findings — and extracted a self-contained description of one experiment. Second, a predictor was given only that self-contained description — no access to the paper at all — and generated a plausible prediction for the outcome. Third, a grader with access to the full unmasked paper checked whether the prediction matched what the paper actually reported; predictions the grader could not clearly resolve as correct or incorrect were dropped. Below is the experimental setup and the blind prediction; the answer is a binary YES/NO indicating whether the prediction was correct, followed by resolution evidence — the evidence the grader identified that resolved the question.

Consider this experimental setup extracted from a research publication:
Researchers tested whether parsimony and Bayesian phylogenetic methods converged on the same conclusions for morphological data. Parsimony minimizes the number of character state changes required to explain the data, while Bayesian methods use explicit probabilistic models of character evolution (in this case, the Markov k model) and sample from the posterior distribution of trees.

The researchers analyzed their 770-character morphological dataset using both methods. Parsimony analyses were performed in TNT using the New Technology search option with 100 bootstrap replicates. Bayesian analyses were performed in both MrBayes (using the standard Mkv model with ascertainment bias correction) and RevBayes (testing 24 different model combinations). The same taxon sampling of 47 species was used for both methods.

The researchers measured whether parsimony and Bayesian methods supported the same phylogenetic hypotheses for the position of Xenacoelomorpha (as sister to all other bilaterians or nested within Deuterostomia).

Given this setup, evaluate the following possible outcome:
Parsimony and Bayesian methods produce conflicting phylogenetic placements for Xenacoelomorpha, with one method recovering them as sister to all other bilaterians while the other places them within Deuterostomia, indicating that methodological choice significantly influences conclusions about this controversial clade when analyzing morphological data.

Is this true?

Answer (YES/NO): NO